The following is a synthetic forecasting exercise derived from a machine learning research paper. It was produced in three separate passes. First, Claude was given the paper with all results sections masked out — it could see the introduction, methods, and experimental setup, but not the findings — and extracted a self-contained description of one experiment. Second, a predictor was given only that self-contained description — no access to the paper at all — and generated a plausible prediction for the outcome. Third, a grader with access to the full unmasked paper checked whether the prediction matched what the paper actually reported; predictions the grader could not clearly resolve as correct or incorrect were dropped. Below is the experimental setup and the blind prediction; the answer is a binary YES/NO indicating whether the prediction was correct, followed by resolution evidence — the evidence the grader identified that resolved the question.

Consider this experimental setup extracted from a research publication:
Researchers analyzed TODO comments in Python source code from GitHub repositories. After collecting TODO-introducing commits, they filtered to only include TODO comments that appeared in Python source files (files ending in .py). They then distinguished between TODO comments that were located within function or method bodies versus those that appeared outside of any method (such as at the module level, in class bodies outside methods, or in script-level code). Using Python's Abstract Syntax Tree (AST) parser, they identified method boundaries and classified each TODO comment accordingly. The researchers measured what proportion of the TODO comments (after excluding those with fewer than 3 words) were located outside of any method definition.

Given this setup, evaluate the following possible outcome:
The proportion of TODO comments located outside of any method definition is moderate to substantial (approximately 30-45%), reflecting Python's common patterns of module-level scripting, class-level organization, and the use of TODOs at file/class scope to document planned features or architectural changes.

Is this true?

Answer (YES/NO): NO